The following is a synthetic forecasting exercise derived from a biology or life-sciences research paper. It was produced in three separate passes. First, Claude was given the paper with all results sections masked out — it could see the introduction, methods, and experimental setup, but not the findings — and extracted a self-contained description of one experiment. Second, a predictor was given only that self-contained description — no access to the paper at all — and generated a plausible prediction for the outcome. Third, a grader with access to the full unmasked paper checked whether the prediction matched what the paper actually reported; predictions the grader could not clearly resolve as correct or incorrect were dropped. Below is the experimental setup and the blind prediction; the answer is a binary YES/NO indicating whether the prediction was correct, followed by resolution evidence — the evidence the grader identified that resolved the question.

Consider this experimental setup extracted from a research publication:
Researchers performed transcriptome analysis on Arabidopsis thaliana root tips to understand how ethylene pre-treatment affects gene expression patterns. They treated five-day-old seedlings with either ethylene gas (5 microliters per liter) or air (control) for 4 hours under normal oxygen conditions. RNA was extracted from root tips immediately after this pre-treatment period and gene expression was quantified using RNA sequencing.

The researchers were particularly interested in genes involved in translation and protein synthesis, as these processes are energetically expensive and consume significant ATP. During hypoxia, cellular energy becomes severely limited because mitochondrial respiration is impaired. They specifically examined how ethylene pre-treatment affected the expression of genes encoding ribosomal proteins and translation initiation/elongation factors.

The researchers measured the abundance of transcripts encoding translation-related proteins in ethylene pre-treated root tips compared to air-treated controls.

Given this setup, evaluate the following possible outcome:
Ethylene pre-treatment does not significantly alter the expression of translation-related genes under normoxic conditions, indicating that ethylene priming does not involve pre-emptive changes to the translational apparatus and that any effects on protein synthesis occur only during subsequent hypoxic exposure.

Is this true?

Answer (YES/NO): NO